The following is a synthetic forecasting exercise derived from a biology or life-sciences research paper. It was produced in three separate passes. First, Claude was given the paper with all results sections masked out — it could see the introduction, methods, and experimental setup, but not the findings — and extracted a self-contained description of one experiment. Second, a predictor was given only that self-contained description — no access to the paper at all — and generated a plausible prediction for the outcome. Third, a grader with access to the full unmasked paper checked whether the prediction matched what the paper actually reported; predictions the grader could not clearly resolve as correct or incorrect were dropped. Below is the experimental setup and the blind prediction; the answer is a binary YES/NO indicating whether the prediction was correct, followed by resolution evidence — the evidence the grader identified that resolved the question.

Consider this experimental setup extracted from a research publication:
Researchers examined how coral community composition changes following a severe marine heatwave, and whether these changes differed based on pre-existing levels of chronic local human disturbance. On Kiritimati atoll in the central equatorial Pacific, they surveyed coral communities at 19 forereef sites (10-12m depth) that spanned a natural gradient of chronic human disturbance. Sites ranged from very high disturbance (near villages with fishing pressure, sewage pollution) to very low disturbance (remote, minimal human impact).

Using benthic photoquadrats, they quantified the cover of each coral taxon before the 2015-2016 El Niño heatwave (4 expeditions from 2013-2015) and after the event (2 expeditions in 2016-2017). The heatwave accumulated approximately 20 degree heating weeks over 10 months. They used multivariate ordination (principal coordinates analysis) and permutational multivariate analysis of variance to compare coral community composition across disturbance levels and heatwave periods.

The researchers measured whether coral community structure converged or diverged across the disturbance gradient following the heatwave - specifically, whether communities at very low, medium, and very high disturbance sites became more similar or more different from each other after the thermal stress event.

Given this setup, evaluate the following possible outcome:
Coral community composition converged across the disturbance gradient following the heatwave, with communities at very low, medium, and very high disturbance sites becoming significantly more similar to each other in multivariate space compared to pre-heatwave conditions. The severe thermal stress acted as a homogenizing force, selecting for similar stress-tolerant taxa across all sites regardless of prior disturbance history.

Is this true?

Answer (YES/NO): YES